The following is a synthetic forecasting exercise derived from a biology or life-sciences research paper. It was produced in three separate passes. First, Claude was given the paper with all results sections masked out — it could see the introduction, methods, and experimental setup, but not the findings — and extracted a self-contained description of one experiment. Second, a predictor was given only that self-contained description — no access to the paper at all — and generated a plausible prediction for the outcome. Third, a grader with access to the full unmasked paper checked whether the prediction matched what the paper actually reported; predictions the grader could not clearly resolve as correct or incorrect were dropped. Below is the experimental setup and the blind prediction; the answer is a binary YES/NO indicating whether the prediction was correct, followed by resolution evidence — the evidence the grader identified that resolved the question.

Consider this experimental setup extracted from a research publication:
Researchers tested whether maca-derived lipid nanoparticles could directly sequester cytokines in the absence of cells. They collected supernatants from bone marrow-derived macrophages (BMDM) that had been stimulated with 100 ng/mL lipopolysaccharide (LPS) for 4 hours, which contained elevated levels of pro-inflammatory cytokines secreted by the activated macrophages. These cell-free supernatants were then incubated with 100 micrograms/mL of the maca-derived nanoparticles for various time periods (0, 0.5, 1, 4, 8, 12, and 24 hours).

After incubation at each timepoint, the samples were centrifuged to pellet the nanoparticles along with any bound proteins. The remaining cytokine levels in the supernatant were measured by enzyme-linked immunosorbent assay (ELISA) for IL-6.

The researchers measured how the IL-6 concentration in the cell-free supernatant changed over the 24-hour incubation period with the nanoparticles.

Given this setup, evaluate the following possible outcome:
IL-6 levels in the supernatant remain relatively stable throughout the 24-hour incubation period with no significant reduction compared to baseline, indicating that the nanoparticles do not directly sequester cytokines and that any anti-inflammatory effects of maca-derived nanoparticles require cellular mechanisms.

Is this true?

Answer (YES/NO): NO